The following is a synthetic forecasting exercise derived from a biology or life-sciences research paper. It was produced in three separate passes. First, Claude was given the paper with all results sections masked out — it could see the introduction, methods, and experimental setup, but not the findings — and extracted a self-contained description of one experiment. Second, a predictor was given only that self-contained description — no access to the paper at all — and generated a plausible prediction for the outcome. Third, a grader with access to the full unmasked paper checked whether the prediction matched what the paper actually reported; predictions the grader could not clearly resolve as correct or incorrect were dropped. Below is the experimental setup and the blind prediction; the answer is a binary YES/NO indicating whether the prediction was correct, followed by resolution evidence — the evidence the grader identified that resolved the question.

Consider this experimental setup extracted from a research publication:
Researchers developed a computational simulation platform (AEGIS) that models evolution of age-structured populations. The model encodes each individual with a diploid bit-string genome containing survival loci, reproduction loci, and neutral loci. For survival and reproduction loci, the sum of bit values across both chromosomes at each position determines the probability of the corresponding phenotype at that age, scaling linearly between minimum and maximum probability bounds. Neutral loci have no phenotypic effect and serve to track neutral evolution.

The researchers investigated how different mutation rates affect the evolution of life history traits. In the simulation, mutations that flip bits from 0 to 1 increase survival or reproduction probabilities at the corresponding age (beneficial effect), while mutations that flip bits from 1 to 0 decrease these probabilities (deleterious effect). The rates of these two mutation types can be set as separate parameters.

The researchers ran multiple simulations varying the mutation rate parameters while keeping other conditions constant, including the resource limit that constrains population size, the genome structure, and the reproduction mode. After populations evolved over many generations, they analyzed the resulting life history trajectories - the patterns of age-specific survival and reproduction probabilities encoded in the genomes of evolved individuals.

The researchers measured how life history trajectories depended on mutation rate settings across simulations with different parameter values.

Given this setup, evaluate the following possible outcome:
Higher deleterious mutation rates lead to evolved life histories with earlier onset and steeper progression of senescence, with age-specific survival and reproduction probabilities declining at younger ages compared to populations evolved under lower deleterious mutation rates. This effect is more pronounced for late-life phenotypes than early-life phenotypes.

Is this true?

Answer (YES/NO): NO